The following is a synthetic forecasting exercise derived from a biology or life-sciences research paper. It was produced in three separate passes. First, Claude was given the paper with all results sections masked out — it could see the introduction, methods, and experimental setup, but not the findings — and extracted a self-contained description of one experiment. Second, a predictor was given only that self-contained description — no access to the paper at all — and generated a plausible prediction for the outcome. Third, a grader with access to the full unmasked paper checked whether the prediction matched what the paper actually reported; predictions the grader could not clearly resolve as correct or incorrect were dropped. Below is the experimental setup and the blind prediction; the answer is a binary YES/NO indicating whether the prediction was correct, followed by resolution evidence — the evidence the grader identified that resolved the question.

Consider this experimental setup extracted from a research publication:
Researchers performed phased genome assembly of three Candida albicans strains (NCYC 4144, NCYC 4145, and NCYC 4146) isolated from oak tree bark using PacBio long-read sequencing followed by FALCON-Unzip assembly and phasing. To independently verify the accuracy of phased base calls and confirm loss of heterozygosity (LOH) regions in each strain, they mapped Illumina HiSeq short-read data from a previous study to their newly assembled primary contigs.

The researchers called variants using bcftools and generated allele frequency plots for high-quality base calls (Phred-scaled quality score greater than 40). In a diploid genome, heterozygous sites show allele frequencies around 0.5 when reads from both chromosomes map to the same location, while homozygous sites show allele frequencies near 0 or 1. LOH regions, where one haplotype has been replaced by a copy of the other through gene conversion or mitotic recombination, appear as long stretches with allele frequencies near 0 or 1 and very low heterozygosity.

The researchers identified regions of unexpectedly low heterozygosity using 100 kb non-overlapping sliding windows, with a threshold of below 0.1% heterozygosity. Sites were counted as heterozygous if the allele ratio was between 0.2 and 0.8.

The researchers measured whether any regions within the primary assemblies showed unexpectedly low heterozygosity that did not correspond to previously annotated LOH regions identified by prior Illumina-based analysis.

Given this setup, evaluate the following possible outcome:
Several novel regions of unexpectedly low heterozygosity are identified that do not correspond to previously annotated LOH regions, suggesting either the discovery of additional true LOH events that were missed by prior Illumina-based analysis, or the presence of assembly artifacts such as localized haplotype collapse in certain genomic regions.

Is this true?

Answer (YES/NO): YES